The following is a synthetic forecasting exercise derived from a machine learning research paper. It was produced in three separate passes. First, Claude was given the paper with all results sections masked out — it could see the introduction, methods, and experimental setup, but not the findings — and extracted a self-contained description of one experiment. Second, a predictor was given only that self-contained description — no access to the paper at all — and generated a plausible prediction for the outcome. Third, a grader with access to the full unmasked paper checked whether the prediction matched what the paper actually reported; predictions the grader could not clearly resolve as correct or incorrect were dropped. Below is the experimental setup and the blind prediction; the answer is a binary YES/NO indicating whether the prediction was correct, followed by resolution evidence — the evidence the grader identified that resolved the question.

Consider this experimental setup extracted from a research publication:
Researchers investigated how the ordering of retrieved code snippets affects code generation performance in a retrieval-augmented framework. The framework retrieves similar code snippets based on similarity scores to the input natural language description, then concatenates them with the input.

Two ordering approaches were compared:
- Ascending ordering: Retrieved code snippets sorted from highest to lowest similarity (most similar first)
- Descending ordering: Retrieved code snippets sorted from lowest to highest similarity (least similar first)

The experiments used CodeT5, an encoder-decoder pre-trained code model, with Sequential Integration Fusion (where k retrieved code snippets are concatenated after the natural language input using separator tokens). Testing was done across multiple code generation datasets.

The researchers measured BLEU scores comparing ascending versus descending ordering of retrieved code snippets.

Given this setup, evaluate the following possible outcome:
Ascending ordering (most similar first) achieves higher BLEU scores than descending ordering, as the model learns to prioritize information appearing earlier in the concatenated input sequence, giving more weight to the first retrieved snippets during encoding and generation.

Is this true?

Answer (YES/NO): YES